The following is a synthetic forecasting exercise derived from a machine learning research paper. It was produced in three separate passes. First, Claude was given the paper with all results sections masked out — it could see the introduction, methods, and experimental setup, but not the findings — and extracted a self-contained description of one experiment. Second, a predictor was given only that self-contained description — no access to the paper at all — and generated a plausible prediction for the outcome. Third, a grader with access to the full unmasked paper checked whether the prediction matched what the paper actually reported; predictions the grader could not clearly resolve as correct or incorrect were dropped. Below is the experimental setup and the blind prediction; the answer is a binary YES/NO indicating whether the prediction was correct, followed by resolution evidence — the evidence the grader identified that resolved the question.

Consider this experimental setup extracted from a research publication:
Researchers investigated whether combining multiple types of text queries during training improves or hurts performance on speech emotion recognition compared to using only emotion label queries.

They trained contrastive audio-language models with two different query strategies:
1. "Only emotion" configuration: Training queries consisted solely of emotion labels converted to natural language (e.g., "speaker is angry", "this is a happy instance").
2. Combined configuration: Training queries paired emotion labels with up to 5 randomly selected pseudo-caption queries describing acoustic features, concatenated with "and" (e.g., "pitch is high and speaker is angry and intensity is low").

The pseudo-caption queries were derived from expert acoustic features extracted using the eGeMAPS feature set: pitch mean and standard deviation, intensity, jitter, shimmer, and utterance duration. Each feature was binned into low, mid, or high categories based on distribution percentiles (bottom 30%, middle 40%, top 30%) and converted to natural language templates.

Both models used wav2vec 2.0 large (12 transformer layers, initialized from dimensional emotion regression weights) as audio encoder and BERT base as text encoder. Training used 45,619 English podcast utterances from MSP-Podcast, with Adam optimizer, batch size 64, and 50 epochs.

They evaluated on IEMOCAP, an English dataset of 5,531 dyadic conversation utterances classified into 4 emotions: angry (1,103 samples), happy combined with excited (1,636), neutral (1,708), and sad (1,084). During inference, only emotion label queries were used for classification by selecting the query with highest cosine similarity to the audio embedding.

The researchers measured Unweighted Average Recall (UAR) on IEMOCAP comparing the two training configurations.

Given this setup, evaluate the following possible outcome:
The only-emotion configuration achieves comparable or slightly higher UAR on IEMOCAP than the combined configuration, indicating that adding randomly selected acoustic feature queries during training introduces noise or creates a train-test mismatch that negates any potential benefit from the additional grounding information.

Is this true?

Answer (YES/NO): YES